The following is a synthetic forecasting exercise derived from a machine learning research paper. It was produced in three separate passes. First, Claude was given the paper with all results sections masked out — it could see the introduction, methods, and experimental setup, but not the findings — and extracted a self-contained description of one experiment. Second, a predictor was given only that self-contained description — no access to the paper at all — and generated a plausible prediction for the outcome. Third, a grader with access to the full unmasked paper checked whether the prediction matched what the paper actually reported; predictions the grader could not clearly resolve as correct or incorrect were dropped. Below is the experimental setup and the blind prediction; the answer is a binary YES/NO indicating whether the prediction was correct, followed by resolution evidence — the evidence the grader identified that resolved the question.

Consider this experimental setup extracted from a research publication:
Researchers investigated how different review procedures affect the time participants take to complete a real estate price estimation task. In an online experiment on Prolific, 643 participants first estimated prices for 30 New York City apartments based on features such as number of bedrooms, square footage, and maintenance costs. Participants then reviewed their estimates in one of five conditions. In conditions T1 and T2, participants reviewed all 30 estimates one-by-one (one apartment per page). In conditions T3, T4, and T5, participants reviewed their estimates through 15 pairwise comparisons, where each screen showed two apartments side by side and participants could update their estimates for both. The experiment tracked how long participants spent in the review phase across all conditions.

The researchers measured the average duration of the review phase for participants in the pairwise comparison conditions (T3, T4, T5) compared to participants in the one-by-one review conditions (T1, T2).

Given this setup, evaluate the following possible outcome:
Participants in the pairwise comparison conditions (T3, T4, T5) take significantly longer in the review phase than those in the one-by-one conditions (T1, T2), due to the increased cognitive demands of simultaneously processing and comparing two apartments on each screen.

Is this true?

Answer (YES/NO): YES